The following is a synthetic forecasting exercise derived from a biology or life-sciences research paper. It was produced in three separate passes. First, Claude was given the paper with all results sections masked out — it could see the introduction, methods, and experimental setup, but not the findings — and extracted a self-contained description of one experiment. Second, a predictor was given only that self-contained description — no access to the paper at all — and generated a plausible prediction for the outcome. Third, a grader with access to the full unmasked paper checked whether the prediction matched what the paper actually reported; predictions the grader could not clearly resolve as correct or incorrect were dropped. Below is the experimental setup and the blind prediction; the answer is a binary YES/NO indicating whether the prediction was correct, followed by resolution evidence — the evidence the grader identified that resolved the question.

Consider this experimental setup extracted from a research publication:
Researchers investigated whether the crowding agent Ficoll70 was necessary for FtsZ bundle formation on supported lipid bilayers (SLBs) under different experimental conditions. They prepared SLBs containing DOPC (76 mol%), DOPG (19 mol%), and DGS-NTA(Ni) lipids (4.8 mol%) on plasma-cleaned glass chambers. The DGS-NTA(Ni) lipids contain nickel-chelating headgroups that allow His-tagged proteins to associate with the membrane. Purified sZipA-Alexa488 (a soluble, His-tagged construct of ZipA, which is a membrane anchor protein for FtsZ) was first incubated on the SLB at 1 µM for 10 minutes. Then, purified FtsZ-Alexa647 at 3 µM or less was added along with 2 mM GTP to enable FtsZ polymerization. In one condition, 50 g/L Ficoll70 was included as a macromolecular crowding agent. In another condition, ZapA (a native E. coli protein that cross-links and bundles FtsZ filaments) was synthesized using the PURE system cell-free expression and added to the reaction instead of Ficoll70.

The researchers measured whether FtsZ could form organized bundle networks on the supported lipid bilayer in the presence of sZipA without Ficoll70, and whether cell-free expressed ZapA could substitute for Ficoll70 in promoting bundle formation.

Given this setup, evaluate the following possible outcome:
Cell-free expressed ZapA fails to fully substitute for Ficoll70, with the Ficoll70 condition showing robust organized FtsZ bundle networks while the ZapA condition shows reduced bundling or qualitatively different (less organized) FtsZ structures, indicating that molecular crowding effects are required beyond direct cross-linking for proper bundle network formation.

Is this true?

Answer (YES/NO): NO